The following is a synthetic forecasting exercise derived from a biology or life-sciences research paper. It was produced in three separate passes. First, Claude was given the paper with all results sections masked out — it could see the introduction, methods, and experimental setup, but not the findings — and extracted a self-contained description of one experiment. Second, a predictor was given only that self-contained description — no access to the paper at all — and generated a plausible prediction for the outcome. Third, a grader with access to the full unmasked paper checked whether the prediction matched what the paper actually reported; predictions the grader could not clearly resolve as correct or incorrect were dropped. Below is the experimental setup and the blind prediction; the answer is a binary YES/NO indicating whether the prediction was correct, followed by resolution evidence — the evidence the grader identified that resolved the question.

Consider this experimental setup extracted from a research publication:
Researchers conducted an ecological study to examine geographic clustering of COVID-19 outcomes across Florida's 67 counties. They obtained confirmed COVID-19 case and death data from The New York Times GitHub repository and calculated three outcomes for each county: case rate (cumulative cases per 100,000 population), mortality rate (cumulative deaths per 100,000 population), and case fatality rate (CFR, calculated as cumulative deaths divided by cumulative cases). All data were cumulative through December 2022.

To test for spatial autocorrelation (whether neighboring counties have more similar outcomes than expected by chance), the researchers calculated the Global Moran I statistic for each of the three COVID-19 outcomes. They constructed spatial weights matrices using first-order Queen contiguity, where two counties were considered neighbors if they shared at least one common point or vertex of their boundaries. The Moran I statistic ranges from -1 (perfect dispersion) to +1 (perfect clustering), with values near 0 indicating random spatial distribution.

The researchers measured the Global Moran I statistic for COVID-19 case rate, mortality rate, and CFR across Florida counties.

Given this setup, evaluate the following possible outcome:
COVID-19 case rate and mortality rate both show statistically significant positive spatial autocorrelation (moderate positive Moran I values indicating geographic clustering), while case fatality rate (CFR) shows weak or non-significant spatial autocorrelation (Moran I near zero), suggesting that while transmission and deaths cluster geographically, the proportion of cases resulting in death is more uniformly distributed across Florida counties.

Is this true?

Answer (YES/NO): NO